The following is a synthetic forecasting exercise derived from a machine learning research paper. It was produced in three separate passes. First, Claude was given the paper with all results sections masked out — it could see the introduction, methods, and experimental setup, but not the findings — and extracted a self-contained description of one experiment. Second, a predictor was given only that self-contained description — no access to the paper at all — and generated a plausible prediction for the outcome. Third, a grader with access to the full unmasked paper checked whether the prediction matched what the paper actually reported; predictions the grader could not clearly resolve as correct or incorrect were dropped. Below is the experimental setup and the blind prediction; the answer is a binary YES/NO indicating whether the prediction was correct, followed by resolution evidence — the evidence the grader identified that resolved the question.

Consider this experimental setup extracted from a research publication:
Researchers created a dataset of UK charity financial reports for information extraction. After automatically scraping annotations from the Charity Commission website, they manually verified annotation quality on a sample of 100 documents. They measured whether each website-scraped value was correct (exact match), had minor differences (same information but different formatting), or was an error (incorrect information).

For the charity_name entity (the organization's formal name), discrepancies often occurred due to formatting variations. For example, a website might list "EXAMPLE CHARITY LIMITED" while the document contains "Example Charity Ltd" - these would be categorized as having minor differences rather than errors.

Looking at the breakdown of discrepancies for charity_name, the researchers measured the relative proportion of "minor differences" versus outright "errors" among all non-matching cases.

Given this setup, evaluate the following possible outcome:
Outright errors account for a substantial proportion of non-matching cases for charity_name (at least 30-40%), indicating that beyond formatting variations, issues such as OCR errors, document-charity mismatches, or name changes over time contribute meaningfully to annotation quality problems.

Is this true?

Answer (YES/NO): NO